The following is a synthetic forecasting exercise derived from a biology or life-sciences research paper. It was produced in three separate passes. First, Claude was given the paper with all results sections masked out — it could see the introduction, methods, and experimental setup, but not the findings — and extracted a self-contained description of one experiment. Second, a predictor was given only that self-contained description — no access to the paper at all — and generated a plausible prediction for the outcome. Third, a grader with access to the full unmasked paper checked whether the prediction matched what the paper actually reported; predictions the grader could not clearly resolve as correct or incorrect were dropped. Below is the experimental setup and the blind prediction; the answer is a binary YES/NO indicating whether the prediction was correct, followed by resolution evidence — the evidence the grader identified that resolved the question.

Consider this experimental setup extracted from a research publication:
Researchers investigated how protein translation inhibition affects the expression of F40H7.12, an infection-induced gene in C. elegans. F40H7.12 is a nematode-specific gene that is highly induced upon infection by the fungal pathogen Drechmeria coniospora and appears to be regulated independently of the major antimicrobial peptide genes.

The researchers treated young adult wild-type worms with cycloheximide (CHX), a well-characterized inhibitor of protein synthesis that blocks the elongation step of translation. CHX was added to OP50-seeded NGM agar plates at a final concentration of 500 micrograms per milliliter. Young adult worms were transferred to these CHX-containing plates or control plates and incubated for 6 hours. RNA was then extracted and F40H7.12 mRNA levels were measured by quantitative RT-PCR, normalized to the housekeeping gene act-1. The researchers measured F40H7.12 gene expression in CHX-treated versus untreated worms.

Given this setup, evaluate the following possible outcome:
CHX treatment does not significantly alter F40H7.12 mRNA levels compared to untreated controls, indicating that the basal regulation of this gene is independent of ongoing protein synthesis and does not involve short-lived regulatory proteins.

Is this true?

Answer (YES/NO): NO